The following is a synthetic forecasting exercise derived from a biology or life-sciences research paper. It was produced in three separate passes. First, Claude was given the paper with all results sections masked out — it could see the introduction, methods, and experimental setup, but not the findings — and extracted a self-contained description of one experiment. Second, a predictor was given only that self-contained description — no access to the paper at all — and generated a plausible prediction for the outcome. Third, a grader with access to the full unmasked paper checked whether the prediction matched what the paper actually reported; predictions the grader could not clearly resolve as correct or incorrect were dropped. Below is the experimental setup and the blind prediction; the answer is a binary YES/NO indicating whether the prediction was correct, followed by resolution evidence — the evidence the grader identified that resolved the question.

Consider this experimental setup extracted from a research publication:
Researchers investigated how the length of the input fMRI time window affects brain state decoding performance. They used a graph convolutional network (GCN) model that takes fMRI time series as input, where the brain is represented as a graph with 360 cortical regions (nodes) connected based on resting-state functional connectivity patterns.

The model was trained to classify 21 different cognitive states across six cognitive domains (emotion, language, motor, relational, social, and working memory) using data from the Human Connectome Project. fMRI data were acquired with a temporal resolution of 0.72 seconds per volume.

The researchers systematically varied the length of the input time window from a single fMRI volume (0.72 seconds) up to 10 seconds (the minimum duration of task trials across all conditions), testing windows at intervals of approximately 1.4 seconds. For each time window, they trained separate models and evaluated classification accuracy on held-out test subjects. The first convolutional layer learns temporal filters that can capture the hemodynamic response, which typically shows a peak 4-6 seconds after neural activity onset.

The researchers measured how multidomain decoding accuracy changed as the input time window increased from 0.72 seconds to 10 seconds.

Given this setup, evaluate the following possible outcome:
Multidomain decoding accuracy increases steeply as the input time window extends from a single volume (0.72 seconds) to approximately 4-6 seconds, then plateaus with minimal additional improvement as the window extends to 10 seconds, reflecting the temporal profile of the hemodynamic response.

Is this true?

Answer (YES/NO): NO